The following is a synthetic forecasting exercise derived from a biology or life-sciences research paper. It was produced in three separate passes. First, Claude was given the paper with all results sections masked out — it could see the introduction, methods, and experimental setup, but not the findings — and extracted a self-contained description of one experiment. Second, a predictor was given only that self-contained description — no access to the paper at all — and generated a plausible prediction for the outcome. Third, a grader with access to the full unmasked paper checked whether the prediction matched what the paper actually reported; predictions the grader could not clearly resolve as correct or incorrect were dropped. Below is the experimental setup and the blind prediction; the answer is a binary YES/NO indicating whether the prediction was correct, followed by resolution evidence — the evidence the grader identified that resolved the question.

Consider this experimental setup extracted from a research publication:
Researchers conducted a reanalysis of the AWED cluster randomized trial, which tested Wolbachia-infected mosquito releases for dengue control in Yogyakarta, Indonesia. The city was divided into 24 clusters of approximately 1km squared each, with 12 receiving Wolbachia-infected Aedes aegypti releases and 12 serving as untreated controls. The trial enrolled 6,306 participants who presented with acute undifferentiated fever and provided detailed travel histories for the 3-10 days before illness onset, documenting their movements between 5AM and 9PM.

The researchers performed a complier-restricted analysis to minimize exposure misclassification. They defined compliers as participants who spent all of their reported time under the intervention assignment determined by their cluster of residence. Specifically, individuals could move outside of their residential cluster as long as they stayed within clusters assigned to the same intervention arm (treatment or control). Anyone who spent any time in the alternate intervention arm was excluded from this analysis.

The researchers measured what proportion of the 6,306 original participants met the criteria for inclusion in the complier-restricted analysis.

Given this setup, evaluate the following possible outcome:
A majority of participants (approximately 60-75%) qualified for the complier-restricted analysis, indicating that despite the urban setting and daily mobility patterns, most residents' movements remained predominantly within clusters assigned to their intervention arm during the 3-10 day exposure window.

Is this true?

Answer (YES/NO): NO